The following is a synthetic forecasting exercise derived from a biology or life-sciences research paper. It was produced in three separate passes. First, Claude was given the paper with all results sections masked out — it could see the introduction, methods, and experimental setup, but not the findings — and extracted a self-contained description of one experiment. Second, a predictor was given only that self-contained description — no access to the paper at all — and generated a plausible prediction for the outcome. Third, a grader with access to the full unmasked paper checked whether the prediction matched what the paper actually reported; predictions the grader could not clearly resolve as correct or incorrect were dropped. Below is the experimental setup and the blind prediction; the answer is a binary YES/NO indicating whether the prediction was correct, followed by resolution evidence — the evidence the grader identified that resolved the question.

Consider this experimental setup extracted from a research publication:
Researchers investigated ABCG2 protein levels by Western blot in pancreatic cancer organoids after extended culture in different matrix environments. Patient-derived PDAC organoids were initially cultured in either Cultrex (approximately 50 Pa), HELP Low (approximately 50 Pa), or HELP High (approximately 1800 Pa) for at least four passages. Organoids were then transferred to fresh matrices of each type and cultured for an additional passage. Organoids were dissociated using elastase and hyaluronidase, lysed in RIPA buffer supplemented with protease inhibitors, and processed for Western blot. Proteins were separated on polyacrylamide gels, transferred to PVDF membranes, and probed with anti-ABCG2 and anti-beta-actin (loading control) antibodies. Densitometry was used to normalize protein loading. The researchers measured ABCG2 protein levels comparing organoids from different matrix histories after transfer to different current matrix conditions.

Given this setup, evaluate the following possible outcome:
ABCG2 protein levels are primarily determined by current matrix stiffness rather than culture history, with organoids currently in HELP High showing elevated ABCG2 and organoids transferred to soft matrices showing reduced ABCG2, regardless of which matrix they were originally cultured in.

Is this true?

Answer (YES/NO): NO